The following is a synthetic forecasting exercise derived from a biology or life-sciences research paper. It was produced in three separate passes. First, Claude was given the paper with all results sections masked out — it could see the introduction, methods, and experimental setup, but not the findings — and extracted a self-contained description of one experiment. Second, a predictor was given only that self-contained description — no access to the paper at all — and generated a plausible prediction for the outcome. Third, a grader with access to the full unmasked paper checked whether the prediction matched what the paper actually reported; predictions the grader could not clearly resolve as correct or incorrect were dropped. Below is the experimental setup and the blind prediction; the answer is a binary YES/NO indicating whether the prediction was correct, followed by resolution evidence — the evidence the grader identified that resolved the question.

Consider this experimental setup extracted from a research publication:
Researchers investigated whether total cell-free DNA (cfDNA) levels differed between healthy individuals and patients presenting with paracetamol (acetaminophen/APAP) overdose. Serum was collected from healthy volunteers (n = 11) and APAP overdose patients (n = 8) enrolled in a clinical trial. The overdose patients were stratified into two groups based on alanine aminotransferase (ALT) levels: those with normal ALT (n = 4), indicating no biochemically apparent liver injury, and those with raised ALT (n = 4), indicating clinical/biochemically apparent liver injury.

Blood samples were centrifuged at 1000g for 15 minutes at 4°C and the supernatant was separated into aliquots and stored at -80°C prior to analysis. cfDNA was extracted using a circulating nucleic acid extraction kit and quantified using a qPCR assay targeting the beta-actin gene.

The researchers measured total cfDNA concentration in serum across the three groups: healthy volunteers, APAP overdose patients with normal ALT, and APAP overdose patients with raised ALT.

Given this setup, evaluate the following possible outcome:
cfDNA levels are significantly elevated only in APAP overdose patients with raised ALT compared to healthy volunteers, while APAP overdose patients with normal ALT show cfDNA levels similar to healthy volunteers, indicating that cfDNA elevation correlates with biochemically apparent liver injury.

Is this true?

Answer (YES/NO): NO